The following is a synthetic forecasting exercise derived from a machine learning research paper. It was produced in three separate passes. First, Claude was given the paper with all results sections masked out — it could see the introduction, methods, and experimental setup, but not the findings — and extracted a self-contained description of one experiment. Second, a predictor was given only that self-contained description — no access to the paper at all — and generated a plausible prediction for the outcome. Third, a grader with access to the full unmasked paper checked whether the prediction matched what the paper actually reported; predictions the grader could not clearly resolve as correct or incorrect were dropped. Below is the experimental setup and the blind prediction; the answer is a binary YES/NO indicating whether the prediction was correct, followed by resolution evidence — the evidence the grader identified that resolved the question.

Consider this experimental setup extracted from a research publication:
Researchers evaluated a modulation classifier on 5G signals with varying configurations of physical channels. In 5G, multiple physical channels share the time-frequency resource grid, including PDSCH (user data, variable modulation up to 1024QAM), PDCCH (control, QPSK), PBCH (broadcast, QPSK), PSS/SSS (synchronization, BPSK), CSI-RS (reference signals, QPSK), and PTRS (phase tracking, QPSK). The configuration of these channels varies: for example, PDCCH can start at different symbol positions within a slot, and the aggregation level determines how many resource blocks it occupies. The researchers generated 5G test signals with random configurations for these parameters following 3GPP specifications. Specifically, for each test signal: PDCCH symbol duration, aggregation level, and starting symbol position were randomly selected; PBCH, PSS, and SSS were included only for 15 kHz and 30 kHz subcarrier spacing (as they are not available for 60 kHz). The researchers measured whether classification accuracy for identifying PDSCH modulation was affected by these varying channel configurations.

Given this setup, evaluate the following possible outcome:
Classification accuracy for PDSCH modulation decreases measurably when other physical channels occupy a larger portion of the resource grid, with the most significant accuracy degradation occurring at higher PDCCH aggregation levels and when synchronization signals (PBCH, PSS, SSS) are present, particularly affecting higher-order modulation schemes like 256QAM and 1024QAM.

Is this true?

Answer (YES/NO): NO